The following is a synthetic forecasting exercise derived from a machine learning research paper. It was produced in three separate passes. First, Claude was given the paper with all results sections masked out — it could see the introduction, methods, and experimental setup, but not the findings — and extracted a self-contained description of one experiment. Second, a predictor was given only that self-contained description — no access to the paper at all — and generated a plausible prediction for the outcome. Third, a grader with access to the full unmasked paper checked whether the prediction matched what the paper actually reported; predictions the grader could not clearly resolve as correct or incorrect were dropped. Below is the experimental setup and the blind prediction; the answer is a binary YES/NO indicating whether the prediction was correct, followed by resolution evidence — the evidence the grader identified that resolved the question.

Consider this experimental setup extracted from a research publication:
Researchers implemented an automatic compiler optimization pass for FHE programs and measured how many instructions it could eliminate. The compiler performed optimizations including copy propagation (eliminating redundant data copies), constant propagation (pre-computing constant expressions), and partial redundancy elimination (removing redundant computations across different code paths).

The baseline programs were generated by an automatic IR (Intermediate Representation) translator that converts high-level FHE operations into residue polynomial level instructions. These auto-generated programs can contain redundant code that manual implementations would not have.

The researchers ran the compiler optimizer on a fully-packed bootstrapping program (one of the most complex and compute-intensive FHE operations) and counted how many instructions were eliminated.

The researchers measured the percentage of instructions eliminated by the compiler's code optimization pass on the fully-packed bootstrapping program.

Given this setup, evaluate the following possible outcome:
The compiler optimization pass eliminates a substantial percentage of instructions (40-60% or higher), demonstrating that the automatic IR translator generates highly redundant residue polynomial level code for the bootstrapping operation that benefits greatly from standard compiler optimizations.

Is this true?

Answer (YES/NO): NO